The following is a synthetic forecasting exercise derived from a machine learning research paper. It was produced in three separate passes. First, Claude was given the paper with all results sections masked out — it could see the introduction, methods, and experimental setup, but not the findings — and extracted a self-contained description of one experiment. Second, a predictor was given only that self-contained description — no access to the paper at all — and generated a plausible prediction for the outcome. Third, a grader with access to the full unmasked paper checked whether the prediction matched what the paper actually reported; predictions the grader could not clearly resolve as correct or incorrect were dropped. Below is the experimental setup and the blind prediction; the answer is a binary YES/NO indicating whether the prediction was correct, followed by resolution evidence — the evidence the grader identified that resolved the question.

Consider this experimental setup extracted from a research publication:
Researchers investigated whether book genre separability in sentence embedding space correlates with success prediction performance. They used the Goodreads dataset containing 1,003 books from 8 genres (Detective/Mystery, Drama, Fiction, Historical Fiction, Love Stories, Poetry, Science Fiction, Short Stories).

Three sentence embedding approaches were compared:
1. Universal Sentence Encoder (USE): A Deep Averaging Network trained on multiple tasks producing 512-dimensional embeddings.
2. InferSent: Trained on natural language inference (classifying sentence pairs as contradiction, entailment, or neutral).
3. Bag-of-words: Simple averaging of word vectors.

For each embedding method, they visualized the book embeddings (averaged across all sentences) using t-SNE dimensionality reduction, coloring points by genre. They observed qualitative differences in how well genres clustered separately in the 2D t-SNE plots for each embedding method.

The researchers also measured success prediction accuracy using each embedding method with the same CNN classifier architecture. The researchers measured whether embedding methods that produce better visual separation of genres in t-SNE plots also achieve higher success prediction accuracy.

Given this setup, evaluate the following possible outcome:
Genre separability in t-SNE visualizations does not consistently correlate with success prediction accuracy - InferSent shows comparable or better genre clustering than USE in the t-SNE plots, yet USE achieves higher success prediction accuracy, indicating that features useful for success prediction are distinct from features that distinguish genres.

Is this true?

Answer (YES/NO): NO